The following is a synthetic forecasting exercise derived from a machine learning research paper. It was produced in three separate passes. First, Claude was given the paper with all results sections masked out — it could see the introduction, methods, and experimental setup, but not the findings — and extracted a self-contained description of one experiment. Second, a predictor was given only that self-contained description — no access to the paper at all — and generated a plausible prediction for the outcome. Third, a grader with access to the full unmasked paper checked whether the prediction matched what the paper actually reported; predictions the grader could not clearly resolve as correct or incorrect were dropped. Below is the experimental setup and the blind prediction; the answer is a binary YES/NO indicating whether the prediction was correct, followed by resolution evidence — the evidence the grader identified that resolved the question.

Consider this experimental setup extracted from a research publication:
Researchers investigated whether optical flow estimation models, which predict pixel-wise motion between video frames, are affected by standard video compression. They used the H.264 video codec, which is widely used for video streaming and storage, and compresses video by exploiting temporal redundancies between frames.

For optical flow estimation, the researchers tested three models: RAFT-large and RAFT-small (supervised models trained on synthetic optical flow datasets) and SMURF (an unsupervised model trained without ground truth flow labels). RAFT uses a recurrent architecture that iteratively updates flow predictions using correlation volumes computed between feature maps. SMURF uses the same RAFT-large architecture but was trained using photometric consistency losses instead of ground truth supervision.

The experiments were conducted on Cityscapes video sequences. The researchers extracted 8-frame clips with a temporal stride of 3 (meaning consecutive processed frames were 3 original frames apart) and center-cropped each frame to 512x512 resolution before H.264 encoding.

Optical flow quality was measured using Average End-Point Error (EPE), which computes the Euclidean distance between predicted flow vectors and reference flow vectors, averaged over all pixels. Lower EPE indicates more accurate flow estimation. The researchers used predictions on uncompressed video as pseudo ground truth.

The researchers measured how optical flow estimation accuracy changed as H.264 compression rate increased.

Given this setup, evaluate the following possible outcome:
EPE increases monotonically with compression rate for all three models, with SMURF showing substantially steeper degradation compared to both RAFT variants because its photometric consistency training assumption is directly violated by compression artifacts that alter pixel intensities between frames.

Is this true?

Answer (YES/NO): NO